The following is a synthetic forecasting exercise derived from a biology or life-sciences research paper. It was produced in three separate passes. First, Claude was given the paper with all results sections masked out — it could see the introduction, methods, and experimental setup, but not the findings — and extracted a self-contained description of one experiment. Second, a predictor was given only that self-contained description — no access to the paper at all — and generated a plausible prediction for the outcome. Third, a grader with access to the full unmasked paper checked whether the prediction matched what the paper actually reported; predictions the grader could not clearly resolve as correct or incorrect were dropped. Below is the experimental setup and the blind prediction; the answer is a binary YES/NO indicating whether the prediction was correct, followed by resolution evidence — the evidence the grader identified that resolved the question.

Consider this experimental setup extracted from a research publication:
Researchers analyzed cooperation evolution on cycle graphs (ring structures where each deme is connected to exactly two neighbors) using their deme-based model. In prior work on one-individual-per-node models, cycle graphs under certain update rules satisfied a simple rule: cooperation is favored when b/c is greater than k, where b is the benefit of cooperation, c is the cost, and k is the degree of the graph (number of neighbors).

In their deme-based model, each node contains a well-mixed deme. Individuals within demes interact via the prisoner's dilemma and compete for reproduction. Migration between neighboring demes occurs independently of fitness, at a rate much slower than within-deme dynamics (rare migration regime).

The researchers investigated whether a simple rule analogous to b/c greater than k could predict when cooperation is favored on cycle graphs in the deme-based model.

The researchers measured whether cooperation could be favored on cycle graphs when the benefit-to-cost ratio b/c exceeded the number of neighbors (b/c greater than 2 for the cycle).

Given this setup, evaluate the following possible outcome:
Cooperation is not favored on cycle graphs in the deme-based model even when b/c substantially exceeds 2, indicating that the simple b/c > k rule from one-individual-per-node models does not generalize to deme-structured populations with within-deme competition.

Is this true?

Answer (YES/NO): YES